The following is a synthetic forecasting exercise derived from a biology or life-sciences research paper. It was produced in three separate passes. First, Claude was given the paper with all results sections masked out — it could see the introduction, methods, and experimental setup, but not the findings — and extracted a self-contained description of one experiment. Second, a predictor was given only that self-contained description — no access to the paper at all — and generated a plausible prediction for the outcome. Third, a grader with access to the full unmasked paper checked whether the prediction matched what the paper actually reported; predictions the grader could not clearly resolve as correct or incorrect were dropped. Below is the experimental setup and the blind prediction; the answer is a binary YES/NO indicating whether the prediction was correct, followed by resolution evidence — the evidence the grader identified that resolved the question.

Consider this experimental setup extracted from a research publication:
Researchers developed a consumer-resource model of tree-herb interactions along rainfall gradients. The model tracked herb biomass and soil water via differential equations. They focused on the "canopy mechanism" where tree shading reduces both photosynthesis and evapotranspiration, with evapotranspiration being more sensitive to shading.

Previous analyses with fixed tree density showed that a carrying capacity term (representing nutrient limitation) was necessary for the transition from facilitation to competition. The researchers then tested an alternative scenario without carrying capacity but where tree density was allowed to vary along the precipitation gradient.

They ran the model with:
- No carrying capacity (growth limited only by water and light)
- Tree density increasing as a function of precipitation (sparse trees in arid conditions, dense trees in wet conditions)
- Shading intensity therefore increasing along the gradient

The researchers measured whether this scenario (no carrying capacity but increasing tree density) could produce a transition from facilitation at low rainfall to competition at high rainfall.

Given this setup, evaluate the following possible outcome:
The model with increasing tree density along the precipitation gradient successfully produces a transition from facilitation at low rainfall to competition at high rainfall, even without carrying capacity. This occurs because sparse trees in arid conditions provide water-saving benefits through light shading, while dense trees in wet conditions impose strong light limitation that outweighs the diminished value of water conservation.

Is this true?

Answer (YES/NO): YES